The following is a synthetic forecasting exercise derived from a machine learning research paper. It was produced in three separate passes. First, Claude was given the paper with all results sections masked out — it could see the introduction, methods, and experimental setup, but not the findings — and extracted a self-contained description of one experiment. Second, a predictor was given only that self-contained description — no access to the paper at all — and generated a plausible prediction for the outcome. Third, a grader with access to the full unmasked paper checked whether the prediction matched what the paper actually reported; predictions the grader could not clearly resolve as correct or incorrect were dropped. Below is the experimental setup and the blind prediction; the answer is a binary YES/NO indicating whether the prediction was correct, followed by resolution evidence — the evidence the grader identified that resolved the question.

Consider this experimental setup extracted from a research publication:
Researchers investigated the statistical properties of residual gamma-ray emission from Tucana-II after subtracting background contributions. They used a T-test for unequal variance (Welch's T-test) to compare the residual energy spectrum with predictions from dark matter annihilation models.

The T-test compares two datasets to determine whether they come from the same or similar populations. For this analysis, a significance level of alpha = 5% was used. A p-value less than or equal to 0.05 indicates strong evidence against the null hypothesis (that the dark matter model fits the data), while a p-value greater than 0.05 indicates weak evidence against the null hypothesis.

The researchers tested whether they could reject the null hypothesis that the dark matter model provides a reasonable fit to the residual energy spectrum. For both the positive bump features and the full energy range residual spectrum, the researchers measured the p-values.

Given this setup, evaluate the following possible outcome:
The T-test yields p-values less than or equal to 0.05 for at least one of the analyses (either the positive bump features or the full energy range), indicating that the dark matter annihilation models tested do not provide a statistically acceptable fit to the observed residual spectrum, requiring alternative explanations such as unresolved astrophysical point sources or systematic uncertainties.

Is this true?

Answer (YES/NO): NO